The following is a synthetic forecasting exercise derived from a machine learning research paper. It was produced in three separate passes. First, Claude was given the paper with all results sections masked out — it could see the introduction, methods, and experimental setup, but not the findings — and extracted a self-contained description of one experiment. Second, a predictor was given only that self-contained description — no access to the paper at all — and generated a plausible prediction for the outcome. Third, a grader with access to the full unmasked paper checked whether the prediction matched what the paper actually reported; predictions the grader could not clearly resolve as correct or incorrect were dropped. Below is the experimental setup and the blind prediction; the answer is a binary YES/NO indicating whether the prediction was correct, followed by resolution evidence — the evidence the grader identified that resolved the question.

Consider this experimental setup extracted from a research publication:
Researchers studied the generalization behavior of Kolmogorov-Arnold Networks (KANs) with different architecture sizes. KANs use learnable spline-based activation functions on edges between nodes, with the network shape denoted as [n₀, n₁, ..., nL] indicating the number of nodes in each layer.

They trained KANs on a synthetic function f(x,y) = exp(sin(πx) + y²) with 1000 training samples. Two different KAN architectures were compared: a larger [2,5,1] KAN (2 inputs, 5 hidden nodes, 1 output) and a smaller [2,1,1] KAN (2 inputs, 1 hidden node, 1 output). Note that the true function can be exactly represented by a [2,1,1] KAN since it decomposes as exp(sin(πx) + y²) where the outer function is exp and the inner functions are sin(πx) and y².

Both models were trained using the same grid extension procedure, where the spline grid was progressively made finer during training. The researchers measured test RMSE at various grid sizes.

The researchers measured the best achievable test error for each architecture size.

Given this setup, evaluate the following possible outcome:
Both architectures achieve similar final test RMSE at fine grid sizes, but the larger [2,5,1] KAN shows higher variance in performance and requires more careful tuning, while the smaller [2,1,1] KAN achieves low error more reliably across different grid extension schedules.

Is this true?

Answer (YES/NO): NO